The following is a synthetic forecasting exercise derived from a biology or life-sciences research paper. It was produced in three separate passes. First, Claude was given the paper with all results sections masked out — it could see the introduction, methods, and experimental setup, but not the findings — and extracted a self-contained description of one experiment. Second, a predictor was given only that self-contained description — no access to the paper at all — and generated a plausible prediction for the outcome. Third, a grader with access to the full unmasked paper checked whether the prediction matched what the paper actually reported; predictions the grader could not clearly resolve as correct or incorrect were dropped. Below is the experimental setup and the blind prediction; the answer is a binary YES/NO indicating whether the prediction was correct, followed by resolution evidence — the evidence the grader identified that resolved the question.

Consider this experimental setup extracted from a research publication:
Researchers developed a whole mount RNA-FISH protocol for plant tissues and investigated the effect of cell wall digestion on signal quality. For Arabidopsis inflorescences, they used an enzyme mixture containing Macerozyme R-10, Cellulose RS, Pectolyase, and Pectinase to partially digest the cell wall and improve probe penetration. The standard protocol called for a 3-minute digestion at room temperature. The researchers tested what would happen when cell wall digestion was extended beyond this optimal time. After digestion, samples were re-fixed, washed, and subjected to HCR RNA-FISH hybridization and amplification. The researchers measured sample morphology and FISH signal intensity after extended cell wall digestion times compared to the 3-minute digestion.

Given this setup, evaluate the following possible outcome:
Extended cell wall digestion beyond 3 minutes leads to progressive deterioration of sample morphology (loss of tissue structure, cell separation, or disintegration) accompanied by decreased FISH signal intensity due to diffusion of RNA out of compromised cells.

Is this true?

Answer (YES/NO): YES